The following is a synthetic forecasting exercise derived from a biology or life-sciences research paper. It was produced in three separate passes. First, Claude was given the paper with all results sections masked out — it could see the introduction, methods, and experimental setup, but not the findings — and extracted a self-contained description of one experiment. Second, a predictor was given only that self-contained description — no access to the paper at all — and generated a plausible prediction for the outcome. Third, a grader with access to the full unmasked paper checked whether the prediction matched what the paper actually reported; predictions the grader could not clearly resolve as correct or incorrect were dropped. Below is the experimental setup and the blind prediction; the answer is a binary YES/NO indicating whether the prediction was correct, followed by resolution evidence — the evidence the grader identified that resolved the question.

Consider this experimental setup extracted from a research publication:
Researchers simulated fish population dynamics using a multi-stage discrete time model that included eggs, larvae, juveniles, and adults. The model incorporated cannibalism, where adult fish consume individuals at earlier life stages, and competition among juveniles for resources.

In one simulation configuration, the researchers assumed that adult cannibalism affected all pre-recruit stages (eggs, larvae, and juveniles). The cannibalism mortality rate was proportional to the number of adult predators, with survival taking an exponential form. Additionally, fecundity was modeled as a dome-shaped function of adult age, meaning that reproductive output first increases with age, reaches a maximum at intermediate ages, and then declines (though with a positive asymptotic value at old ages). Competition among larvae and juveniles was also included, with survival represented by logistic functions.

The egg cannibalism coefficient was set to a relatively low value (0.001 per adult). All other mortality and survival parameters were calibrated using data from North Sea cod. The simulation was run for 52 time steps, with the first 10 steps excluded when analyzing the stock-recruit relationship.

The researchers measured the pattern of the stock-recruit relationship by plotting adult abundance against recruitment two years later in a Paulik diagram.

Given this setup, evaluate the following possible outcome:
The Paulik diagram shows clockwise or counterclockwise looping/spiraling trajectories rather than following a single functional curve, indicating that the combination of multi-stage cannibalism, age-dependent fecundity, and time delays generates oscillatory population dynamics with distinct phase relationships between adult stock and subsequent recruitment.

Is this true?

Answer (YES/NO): YES